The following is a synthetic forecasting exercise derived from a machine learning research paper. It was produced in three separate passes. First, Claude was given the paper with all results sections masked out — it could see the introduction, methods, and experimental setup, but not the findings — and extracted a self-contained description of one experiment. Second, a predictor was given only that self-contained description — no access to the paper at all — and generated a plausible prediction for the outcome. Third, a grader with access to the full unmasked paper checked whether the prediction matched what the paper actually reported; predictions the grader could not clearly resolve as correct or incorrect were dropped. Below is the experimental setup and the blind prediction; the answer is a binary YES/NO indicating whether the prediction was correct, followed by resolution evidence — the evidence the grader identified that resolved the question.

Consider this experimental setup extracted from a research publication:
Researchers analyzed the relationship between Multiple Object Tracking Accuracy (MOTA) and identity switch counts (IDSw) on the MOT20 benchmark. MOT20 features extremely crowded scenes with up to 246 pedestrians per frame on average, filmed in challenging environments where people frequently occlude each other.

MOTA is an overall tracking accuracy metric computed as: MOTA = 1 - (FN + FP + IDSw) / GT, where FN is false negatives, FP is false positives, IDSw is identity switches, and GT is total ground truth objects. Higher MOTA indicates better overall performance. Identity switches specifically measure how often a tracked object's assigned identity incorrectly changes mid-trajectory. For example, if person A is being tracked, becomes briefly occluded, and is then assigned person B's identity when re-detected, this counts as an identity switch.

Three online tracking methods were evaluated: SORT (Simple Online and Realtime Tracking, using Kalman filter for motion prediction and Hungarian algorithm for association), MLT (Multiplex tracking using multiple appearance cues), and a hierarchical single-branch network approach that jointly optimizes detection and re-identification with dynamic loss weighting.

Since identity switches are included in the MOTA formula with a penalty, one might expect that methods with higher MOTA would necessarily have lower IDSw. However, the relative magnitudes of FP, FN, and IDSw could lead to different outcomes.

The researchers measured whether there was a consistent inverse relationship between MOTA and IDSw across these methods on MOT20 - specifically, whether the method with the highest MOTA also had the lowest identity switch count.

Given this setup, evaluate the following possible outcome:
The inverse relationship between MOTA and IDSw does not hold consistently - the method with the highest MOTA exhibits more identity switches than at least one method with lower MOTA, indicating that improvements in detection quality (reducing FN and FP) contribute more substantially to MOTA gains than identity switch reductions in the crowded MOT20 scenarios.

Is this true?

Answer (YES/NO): YES